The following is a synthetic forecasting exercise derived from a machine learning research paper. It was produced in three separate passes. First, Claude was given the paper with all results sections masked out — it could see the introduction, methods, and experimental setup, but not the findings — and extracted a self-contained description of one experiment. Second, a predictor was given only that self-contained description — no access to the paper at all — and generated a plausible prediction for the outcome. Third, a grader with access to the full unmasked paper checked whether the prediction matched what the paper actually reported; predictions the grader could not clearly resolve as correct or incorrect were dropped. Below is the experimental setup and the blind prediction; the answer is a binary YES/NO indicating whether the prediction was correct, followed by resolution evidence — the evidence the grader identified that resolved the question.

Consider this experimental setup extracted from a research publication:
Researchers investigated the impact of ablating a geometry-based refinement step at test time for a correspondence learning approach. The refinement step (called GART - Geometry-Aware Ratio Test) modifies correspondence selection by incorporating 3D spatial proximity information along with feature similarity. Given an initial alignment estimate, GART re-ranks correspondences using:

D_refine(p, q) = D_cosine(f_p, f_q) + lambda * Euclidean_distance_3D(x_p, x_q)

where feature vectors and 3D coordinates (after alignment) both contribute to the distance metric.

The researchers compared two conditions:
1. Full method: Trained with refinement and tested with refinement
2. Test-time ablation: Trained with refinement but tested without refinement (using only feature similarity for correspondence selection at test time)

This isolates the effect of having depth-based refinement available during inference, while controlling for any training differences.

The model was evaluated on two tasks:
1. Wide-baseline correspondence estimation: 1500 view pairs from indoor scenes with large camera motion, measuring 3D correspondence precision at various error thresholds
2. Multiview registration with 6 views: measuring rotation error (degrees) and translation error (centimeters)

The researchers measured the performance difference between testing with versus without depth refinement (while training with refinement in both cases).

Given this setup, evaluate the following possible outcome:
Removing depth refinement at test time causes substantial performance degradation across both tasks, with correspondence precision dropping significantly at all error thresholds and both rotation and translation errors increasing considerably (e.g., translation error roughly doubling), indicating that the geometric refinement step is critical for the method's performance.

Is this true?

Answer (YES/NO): NO